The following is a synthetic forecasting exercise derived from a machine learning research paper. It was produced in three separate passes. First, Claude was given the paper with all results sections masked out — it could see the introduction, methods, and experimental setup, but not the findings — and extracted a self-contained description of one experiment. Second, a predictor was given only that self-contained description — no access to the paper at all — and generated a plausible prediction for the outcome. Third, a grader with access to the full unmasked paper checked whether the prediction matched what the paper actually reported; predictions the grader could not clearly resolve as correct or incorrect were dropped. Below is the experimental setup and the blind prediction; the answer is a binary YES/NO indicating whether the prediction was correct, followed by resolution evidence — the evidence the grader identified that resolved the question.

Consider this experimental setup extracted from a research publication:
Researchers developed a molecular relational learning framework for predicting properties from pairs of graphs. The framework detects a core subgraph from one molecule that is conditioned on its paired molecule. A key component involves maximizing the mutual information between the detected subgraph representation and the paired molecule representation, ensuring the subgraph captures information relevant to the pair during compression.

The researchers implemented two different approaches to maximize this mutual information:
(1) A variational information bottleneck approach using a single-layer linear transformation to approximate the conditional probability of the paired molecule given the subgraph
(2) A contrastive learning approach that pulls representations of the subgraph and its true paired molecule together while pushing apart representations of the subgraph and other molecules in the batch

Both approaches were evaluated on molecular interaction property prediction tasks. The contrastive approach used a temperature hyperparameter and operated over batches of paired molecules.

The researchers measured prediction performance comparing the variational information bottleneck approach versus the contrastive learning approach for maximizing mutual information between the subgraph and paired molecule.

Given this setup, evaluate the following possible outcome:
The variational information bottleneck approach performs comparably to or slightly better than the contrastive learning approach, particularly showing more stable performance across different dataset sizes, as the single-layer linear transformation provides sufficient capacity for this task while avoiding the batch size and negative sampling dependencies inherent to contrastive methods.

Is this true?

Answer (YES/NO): NO